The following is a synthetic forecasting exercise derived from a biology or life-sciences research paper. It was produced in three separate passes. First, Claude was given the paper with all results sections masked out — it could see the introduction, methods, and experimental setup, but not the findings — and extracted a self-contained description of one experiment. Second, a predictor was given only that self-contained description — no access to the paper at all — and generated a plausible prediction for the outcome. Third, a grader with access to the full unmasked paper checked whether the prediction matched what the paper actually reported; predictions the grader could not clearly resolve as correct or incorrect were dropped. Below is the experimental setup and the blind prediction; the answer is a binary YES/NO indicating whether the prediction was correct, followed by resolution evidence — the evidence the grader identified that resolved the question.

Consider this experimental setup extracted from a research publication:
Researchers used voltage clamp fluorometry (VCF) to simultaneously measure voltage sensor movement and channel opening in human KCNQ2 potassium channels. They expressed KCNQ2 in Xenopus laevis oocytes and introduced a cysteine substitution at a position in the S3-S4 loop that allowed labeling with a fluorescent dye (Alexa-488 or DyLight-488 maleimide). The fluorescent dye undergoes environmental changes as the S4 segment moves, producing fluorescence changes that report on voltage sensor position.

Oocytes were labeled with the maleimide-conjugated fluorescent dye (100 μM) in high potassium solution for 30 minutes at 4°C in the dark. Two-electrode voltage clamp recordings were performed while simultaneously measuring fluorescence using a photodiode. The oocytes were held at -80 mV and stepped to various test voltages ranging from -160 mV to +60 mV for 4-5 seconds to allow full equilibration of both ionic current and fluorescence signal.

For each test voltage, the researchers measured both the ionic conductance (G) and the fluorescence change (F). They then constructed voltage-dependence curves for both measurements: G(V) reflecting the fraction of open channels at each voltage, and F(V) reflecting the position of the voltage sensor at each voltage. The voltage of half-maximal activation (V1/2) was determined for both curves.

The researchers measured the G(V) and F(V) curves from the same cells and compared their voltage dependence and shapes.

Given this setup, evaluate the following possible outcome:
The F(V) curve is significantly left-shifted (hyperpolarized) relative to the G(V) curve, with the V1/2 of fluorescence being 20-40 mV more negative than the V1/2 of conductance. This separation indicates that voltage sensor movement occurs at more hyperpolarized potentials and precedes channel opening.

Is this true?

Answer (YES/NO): NO